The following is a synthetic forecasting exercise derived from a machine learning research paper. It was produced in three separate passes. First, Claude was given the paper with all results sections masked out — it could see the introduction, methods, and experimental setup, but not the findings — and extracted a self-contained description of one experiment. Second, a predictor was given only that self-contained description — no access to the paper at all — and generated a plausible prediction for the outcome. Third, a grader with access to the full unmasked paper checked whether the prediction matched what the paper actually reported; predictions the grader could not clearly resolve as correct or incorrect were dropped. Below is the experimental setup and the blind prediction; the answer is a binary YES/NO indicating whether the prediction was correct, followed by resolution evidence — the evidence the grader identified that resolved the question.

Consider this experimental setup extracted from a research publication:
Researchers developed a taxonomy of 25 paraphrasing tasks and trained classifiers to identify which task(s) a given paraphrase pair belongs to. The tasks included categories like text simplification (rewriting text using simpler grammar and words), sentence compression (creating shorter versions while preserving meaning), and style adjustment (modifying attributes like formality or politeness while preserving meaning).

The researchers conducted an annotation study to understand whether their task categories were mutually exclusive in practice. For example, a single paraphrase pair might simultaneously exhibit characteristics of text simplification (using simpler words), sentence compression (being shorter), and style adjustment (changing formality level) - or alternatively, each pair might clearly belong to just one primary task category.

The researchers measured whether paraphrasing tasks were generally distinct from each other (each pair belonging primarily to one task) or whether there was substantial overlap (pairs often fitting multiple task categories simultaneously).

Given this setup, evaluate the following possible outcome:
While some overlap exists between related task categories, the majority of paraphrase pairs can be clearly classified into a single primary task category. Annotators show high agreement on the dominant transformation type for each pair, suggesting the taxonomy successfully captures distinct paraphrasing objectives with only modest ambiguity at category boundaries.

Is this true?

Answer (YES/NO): NO